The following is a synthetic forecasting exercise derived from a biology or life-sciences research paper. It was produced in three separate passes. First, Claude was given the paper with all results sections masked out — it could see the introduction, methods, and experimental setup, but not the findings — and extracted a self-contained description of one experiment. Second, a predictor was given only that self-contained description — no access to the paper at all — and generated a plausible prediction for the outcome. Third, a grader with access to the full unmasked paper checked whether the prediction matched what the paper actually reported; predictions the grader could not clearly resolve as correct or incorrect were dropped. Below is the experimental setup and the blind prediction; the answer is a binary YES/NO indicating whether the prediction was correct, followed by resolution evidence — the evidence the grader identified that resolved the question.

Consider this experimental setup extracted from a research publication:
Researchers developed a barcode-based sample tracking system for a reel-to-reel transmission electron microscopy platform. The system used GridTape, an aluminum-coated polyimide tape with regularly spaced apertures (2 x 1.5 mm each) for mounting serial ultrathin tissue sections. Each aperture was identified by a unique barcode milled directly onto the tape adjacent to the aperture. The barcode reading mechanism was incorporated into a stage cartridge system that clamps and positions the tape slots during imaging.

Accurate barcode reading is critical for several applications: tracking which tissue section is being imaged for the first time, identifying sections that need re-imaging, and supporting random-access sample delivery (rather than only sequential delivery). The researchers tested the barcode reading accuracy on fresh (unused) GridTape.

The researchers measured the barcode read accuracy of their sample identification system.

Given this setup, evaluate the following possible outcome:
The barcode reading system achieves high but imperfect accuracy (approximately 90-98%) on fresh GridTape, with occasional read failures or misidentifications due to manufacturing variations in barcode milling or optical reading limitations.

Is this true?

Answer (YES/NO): NO